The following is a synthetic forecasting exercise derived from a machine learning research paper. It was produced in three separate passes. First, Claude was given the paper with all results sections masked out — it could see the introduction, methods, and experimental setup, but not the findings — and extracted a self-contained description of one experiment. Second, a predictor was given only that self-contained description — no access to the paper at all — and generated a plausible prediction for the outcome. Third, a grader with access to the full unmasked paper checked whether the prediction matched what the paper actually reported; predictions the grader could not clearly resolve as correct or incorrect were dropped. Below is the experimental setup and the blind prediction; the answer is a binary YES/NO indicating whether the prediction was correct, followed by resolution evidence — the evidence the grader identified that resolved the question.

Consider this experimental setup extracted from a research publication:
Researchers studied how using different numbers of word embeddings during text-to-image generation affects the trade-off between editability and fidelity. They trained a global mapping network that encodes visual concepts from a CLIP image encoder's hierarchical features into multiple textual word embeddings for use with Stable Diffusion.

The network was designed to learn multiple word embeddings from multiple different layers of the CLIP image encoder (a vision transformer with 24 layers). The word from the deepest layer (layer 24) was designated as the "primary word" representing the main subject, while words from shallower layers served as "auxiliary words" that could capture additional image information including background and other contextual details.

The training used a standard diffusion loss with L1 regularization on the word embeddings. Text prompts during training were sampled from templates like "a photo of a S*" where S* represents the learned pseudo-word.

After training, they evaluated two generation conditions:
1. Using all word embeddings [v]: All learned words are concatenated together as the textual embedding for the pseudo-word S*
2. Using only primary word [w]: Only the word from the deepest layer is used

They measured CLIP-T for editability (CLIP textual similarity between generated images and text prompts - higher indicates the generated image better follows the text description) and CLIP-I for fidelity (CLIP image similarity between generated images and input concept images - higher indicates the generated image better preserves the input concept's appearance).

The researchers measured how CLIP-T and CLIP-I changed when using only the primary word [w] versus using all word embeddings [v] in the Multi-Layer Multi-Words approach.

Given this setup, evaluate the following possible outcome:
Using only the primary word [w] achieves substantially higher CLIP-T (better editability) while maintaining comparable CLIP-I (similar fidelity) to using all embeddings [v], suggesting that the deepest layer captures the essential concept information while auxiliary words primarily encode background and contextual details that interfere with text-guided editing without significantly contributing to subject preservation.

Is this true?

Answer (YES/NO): NO